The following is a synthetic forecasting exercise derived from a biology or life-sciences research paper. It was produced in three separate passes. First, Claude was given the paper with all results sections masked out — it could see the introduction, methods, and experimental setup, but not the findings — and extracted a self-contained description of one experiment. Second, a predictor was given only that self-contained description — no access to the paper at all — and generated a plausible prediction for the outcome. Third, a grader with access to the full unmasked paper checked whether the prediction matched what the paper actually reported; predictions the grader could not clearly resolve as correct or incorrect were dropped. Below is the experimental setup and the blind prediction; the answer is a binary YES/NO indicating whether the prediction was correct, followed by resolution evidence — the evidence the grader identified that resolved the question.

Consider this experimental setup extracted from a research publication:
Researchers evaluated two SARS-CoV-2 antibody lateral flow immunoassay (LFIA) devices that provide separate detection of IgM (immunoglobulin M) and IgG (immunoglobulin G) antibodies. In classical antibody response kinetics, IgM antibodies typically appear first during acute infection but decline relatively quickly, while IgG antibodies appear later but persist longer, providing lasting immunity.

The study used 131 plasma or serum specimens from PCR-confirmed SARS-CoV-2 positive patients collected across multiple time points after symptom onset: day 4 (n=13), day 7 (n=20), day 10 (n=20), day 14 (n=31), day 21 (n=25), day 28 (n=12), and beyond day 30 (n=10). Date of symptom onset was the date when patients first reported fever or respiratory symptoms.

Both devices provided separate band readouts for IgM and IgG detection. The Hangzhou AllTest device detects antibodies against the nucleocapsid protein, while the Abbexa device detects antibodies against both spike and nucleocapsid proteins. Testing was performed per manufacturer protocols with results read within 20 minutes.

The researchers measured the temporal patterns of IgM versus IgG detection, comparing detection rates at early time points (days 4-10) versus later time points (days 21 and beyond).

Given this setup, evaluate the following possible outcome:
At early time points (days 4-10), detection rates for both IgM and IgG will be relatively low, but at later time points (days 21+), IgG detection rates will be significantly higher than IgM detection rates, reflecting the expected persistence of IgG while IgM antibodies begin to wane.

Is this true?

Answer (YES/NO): YES